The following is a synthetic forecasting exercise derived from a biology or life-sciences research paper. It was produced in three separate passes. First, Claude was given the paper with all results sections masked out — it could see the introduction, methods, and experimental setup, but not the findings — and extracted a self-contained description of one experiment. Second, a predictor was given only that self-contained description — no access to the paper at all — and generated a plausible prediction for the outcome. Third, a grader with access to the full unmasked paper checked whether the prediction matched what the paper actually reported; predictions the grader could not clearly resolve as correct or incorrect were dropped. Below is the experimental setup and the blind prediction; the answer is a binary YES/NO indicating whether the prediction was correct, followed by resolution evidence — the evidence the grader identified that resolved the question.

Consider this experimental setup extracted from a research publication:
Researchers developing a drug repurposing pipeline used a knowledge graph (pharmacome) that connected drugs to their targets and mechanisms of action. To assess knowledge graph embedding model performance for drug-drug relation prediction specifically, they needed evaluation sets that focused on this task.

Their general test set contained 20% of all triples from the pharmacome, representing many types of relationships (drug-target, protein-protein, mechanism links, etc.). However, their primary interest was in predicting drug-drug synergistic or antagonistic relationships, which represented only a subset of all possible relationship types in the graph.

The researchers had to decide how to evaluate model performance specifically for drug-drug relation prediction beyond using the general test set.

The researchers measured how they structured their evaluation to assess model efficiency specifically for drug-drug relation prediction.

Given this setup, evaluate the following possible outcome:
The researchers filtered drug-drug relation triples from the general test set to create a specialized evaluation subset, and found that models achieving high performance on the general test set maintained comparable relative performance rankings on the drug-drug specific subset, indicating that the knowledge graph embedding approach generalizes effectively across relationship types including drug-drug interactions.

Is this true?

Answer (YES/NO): NO